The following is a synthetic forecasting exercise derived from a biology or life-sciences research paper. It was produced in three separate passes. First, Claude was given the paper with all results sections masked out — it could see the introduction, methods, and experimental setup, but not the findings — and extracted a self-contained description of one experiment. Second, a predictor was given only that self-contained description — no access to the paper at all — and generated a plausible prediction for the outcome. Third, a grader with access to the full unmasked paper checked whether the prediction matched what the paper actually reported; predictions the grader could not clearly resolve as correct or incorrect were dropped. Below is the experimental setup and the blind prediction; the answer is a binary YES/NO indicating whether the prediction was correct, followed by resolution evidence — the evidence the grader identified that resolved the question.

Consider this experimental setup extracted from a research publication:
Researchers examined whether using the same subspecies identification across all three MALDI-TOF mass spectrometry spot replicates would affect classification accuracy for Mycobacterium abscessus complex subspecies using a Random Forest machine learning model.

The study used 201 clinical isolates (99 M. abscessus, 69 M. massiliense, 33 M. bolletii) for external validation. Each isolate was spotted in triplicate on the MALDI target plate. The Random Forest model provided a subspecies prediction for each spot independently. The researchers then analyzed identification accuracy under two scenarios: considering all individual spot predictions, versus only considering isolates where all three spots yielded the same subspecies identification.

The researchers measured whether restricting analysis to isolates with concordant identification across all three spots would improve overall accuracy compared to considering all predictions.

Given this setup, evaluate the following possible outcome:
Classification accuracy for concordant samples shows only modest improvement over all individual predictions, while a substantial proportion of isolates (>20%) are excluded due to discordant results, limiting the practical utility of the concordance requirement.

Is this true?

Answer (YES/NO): NO